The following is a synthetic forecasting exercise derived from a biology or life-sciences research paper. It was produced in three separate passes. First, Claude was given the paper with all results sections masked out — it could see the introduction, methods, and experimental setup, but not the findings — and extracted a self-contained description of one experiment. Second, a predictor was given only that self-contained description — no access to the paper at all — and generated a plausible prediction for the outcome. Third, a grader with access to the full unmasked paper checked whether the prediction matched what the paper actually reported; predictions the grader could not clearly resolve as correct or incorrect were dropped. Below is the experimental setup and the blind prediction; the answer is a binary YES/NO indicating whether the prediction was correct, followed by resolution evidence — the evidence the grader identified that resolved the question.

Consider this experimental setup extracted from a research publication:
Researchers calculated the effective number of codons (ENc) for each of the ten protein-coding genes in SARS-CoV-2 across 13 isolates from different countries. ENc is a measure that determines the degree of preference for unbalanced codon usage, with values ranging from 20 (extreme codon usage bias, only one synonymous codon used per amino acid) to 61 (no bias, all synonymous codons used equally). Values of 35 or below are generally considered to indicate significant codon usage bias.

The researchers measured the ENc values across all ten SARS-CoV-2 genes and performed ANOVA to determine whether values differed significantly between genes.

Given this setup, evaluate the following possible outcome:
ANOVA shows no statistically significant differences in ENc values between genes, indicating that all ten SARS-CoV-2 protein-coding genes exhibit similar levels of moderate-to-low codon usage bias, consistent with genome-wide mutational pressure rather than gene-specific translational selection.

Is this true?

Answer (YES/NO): NO